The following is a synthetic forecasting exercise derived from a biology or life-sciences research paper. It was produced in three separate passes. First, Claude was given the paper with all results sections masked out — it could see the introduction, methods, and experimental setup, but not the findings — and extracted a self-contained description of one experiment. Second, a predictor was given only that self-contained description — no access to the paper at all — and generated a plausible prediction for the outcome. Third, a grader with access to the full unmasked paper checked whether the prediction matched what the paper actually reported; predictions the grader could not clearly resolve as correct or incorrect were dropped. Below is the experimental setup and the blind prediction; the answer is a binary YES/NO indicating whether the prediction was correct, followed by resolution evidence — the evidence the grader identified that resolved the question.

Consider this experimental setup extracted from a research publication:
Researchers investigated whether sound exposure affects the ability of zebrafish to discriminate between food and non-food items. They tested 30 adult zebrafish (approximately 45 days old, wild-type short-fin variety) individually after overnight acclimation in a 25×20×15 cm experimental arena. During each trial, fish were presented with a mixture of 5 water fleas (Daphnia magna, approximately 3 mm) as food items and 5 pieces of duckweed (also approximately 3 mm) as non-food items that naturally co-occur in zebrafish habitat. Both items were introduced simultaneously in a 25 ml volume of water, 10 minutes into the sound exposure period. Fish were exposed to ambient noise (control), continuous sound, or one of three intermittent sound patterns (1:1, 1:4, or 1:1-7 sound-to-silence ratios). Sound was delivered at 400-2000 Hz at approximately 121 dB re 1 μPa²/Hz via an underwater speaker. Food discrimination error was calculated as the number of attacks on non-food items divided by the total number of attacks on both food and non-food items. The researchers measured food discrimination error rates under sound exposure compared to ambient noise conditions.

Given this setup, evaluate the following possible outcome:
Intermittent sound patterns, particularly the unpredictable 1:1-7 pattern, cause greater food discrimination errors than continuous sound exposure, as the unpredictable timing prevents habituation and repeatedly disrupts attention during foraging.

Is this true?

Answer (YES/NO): NO